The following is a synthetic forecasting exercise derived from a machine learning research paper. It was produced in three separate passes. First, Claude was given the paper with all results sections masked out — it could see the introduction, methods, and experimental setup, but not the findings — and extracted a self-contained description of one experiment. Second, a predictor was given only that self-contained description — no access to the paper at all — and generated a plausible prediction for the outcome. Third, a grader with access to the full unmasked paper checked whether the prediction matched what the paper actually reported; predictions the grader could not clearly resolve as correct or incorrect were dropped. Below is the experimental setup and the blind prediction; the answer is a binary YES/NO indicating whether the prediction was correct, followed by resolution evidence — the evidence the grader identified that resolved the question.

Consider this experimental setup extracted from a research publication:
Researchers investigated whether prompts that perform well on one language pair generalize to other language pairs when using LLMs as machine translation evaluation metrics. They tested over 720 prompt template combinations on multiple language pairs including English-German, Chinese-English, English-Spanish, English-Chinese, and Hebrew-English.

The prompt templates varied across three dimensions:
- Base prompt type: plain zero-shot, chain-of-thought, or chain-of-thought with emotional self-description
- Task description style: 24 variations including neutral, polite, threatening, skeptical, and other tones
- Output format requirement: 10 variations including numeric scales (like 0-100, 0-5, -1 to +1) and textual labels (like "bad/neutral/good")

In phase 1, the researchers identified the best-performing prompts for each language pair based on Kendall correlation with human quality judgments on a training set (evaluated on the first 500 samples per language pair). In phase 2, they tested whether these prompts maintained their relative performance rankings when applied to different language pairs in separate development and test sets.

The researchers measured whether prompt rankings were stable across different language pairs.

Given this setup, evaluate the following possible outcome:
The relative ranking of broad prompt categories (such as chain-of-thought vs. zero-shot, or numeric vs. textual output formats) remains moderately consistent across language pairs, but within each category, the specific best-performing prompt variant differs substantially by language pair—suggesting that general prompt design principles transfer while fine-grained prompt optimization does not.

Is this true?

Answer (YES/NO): NO